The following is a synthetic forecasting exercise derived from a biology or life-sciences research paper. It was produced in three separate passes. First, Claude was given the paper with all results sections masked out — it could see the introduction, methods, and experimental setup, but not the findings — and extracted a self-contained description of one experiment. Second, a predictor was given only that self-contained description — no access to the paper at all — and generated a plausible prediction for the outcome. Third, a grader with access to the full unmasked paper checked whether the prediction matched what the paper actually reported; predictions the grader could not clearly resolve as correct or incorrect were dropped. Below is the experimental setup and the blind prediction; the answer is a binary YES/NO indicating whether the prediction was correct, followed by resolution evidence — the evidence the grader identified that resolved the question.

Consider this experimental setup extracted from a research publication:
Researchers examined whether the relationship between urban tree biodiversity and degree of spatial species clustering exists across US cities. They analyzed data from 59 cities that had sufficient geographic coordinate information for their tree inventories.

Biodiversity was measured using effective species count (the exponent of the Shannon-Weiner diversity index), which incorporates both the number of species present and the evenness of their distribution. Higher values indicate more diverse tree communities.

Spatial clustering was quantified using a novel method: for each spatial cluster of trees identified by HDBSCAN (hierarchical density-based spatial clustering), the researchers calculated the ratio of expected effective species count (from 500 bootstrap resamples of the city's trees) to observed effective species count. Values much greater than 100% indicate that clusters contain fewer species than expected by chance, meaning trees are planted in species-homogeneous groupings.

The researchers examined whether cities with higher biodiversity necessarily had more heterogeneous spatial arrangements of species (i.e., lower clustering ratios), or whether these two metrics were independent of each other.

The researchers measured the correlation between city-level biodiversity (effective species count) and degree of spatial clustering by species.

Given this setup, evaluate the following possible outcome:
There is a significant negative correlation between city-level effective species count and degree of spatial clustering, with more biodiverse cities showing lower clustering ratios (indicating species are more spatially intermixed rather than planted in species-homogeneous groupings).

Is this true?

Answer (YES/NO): NO